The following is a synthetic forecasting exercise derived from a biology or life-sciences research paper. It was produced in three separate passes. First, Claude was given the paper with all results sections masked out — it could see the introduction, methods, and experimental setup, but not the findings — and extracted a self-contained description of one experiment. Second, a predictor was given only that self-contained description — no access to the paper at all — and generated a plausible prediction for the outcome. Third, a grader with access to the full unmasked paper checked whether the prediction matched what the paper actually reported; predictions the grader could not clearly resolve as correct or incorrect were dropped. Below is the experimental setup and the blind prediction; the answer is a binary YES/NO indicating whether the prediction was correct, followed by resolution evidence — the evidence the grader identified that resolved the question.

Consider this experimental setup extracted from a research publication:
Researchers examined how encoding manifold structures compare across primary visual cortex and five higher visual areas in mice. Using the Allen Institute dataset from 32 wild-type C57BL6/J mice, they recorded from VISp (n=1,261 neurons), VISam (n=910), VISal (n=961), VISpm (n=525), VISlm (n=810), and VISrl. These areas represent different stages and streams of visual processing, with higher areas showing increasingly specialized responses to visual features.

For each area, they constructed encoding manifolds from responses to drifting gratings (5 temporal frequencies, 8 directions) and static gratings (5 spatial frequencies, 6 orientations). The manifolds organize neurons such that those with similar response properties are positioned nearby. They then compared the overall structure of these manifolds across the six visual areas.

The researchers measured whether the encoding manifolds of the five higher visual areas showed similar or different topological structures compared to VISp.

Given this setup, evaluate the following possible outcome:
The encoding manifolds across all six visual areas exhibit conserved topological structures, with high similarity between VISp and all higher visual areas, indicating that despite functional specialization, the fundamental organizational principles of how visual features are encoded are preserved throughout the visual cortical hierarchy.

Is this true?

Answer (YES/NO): YES